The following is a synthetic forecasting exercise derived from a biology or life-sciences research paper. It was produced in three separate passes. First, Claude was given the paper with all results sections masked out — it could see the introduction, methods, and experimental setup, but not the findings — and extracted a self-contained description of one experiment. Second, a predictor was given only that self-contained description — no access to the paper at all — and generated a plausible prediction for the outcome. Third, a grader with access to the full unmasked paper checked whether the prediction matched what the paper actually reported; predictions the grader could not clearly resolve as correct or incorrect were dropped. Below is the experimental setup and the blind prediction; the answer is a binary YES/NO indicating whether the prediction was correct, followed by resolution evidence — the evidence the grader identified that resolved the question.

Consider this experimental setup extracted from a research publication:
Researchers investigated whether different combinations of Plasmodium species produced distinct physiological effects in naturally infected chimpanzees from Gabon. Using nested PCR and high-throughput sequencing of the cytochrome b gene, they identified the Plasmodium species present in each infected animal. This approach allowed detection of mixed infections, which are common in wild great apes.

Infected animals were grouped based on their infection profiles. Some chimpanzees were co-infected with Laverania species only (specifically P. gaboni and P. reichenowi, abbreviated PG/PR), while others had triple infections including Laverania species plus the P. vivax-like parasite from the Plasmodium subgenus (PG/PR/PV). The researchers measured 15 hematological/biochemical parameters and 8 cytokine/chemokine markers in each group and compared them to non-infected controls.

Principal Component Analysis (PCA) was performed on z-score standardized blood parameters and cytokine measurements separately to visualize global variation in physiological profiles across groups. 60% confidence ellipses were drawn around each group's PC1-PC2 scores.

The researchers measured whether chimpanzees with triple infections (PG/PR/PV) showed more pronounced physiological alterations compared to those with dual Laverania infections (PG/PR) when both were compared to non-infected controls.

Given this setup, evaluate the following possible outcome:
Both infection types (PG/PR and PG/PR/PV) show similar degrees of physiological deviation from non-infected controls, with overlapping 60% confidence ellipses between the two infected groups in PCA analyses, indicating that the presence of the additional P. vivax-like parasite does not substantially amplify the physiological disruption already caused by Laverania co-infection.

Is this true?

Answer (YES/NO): NO